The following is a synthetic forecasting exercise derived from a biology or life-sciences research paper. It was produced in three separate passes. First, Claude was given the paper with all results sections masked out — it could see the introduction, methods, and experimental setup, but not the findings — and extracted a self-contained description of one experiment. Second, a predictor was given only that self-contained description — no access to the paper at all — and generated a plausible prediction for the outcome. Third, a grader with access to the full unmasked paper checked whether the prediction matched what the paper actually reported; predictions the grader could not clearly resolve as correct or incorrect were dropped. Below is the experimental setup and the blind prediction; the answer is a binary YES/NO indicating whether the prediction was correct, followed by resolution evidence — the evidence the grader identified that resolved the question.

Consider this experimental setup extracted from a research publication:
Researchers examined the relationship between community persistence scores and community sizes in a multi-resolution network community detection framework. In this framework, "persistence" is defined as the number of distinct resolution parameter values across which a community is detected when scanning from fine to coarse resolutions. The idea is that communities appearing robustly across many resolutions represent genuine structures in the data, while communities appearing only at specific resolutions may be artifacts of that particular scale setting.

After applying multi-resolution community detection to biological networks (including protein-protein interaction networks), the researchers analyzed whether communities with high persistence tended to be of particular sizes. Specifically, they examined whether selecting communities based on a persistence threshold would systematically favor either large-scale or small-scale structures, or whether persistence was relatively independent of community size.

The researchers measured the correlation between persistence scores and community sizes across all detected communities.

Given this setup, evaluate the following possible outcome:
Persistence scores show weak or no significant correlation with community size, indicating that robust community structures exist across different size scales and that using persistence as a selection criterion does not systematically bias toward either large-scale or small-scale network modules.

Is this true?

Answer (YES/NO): NO